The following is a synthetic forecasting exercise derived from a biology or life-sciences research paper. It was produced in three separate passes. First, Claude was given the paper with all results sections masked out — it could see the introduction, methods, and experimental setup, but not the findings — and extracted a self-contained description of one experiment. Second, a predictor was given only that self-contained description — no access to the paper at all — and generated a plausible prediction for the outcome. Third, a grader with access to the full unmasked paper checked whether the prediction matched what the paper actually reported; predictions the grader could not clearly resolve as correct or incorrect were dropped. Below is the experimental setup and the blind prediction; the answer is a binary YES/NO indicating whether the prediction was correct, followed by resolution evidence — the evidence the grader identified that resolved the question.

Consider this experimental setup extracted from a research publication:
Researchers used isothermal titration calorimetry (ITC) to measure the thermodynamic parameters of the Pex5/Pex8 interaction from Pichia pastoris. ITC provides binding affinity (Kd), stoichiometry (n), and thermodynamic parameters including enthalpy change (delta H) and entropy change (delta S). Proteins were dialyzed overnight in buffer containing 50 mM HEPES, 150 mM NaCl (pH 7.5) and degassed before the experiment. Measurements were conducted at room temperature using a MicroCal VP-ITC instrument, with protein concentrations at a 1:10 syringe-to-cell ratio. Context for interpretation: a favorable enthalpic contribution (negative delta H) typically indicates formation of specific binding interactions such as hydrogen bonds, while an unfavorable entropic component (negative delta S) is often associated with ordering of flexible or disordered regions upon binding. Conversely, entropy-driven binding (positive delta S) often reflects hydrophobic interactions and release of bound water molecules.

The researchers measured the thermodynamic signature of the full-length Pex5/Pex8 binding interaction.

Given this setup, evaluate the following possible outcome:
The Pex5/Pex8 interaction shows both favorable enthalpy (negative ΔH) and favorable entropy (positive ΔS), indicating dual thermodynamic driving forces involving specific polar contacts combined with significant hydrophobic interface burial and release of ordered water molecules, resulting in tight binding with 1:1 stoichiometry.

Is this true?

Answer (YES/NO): NO